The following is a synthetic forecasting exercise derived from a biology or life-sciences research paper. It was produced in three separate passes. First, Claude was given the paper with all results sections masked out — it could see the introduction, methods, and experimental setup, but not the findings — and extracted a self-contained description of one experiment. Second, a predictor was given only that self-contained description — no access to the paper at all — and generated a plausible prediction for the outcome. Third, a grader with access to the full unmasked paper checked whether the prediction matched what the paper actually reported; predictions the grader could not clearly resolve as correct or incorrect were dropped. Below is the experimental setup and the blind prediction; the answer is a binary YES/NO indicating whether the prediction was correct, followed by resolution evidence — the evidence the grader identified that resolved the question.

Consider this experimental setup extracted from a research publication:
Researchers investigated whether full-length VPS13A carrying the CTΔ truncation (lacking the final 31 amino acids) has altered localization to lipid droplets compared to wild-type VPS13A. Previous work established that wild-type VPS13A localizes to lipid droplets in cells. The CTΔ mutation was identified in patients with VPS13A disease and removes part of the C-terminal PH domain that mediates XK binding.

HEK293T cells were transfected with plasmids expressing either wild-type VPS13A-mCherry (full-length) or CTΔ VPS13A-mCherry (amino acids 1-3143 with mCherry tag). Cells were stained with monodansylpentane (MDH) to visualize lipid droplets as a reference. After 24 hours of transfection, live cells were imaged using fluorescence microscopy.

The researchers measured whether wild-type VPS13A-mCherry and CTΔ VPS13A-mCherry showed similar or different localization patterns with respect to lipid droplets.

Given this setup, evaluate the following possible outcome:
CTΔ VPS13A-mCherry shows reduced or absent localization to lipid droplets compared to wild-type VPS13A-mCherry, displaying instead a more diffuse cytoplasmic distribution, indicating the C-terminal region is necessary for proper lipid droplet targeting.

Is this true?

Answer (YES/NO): YES